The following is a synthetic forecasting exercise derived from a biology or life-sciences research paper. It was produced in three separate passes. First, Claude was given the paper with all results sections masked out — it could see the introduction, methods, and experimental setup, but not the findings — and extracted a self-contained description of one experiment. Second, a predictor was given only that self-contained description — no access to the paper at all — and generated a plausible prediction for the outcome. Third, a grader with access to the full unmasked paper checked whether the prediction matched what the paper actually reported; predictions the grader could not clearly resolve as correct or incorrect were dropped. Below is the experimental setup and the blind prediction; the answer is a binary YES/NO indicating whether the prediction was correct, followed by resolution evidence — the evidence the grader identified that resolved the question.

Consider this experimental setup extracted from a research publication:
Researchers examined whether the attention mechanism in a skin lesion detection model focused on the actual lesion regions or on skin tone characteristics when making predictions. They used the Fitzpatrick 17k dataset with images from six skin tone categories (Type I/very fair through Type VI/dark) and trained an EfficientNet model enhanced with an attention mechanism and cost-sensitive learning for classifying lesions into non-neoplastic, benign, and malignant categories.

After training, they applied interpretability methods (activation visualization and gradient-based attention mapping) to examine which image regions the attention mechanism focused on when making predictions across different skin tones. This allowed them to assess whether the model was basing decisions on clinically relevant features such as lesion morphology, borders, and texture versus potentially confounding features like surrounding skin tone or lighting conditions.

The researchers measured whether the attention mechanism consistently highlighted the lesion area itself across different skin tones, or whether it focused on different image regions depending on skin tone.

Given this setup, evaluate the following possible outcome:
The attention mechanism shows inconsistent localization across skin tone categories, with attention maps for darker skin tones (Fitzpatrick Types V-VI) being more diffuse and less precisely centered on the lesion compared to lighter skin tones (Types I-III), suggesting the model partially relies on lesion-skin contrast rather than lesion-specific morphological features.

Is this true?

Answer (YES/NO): NO